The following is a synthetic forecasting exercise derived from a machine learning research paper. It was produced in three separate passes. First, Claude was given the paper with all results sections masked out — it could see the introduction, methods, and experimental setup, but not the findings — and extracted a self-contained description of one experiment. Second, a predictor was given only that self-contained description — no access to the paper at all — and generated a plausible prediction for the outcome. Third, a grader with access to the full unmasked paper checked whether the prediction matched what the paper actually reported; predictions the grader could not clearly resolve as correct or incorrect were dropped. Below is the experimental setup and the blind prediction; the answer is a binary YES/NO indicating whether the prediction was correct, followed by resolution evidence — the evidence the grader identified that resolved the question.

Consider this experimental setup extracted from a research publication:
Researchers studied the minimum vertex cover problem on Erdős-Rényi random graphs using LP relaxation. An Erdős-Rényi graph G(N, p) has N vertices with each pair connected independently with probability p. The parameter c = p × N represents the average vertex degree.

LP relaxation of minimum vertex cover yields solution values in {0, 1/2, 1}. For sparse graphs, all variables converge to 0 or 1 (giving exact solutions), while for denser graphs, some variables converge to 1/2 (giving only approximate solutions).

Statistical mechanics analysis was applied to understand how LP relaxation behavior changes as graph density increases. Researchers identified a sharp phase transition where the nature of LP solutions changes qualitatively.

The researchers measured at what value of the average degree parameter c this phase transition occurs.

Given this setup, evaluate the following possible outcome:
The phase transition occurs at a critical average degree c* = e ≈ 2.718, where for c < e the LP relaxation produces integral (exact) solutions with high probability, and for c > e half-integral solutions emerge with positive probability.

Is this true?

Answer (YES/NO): YES